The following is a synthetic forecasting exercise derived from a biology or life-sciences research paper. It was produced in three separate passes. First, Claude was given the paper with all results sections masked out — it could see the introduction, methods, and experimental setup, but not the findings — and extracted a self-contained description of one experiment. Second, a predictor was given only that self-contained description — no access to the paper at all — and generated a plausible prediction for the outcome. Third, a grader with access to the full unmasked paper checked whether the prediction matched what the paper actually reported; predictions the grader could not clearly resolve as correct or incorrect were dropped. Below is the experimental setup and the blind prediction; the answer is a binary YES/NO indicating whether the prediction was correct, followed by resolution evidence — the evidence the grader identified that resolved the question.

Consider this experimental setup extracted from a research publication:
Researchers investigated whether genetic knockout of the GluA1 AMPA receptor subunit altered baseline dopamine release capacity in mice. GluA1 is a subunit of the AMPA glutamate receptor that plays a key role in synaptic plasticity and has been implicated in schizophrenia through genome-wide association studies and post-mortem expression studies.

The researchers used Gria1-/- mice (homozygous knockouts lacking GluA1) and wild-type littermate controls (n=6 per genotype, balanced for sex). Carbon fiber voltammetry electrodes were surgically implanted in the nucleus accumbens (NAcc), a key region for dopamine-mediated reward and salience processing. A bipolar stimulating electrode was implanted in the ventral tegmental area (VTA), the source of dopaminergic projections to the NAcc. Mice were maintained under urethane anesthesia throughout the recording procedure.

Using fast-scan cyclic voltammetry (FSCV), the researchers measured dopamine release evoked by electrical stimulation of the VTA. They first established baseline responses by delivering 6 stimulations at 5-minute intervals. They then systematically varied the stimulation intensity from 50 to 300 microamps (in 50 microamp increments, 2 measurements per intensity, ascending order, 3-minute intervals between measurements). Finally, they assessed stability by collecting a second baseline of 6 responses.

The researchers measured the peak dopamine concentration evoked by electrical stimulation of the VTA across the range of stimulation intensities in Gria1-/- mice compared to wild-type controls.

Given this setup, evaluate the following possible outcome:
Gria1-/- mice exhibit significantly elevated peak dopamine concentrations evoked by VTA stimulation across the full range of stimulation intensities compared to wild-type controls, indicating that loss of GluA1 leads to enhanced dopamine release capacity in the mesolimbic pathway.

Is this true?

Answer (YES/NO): NO